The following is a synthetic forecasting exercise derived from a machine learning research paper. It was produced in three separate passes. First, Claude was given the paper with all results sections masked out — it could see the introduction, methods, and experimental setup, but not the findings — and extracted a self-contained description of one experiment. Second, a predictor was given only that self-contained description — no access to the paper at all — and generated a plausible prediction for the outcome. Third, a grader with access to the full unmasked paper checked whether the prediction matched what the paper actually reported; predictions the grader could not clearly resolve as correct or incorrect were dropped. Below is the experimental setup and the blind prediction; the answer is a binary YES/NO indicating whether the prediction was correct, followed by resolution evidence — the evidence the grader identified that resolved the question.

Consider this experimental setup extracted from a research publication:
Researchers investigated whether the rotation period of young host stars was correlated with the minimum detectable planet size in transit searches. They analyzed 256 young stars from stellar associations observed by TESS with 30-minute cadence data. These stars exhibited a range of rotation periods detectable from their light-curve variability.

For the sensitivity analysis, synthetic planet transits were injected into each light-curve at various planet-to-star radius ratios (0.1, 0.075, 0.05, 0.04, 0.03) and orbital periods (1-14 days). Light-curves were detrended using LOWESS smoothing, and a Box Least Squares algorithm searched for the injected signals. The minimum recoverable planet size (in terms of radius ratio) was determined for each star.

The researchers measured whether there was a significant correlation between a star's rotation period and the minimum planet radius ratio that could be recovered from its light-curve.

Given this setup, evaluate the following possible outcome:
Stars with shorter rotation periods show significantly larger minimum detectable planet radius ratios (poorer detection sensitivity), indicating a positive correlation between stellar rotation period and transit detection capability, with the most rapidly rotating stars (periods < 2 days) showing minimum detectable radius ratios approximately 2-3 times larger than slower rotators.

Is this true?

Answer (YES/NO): NO